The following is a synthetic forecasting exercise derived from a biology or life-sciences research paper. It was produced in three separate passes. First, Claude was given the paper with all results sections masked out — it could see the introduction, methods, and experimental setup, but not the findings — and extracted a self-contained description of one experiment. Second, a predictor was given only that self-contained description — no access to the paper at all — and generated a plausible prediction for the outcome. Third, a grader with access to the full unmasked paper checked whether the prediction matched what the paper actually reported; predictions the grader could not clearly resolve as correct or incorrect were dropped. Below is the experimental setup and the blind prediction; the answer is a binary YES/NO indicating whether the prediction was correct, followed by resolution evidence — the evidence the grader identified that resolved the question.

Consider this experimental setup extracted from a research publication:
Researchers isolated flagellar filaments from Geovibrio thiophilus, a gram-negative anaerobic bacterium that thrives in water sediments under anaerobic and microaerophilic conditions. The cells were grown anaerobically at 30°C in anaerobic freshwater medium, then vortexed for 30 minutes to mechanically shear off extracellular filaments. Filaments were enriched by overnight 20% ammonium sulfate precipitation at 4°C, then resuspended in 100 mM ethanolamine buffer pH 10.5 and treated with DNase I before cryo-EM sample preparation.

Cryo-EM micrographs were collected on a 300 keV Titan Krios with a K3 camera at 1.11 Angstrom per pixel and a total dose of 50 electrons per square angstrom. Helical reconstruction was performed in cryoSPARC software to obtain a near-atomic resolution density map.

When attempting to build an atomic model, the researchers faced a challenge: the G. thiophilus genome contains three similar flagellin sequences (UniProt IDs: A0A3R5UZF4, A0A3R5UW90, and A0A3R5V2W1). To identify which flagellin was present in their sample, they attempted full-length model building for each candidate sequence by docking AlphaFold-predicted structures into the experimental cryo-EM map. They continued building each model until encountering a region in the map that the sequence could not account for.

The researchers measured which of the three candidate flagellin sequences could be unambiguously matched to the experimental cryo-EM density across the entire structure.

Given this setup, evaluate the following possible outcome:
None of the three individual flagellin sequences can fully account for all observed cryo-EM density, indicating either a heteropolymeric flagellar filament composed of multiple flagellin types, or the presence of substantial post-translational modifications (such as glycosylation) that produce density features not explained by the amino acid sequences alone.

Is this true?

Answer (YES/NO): NO